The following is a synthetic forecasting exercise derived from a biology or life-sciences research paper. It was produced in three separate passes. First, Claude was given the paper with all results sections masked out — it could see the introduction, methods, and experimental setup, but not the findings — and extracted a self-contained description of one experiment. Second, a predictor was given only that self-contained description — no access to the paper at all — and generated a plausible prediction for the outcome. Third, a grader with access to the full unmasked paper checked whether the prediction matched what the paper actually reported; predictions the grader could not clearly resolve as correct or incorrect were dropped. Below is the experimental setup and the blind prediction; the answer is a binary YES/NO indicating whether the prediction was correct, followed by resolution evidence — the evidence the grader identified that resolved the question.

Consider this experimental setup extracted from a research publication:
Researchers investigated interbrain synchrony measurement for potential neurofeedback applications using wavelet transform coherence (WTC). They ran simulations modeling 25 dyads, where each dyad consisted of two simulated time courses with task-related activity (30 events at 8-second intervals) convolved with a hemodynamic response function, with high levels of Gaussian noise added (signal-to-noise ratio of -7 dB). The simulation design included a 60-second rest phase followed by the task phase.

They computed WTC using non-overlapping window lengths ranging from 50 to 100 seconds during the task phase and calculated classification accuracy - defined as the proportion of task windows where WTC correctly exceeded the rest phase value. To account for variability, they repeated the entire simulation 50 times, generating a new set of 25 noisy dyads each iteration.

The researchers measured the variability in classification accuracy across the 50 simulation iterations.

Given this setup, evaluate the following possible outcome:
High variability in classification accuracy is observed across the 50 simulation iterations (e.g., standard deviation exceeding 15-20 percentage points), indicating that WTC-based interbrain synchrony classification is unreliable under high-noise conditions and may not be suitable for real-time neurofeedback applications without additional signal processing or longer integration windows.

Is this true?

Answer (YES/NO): NO